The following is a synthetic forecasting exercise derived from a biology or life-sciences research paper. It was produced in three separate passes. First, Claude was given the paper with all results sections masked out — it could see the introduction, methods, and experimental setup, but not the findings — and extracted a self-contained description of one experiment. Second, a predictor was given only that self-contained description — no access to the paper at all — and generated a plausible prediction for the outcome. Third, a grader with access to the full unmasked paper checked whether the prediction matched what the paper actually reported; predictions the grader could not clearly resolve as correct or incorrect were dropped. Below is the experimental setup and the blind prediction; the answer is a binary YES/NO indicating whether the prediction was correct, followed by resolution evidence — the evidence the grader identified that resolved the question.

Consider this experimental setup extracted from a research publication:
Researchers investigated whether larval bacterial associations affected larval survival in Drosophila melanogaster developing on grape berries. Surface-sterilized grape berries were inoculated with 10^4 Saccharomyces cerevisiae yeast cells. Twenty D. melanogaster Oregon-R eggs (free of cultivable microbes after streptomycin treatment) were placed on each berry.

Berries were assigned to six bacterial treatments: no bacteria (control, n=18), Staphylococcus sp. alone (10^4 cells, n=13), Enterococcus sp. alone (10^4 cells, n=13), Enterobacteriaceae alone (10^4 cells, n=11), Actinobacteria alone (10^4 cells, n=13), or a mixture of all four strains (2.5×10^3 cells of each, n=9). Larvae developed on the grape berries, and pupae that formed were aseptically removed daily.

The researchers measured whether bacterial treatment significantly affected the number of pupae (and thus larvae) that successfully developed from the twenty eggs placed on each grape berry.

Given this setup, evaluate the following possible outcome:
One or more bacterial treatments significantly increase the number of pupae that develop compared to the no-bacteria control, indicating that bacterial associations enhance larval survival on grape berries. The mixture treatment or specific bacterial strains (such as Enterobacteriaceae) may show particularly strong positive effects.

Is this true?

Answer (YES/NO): NO